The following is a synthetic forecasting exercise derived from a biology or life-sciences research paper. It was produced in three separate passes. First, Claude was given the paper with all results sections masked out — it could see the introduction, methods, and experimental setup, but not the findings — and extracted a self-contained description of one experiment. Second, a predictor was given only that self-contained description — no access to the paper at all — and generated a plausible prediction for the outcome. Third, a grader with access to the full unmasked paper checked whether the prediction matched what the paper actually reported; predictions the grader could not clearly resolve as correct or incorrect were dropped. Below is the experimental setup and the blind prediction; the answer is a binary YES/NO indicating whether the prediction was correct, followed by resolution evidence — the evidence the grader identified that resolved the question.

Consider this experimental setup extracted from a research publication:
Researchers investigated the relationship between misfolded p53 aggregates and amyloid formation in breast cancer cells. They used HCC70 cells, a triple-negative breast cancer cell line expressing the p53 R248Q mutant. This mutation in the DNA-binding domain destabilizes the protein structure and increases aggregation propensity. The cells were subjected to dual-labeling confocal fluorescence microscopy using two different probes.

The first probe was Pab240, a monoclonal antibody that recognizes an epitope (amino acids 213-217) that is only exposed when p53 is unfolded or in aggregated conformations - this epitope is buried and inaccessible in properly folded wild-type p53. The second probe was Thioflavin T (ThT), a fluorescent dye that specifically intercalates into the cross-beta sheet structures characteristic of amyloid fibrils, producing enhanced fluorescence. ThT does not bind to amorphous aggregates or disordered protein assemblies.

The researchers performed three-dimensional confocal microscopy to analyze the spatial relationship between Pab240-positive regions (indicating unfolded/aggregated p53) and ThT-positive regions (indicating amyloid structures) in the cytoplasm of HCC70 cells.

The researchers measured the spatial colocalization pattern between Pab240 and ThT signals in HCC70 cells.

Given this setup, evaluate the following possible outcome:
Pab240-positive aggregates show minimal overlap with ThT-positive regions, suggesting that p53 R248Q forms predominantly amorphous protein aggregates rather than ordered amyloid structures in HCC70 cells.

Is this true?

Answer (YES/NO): YES